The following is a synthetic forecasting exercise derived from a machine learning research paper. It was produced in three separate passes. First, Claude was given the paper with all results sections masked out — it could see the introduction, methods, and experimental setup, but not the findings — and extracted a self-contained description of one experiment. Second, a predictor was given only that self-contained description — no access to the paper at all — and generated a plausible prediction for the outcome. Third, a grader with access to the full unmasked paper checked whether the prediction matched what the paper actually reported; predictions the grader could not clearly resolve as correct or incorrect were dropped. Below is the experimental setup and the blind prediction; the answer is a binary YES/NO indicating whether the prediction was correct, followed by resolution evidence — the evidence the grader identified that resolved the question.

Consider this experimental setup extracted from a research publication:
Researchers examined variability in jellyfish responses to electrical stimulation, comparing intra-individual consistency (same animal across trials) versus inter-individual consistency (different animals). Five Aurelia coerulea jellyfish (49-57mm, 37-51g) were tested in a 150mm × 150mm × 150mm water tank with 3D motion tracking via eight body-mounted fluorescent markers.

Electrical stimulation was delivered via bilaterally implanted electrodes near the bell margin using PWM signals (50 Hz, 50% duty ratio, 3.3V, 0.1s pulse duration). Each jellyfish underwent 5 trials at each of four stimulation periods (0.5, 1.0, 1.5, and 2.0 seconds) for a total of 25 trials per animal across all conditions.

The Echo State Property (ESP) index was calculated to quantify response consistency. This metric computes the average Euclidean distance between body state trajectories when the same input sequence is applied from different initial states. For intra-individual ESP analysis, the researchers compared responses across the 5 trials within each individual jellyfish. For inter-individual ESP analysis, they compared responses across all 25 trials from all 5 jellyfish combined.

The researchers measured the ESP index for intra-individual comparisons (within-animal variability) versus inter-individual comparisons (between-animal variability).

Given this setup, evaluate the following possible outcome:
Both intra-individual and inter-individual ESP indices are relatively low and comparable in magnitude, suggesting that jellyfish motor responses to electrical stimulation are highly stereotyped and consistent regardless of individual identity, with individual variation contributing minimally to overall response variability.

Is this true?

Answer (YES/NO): NO